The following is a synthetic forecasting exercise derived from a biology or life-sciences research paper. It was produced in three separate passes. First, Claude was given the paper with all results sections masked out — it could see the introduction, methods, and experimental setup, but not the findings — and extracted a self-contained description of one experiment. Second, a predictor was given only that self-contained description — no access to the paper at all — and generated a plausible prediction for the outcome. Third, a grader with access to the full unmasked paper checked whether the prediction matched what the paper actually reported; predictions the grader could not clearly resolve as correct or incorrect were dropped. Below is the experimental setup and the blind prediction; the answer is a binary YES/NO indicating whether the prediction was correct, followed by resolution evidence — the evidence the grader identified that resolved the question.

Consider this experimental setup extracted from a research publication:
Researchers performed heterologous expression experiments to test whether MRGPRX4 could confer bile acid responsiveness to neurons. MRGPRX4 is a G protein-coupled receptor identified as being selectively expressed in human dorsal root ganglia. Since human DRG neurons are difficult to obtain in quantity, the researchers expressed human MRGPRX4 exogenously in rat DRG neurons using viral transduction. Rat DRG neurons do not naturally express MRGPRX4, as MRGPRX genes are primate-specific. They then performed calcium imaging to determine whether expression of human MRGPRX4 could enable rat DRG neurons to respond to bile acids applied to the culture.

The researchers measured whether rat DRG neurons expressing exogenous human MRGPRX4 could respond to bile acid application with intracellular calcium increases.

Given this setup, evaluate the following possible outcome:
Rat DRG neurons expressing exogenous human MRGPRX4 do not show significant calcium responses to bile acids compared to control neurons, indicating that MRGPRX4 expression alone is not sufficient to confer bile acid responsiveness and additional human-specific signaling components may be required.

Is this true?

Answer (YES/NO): NO